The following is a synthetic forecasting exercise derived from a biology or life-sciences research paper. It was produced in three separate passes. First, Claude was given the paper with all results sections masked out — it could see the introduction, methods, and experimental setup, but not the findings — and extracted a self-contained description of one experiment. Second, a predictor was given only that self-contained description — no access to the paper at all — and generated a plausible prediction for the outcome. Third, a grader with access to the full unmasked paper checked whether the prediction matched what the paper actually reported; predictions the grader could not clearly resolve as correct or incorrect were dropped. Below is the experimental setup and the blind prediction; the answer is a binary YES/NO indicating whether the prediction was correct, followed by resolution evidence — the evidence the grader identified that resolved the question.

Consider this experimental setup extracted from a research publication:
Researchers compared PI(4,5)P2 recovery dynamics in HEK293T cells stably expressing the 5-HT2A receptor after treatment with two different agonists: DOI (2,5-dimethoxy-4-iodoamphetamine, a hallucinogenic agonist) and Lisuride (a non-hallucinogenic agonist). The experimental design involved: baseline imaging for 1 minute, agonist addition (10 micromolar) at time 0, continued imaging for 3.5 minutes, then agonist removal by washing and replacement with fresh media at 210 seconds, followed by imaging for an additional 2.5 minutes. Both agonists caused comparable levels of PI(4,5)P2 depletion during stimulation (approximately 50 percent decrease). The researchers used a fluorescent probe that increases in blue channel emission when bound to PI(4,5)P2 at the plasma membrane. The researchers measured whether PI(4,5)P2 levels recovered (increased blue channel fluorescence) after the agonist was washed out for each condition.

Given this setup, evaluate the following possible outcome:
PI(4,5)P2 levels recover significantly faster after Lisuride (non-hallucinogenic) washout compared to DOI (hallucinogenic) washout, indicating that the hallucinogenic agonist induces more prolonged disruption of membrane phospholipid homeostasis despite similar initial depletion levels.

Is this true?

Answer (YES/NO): YES